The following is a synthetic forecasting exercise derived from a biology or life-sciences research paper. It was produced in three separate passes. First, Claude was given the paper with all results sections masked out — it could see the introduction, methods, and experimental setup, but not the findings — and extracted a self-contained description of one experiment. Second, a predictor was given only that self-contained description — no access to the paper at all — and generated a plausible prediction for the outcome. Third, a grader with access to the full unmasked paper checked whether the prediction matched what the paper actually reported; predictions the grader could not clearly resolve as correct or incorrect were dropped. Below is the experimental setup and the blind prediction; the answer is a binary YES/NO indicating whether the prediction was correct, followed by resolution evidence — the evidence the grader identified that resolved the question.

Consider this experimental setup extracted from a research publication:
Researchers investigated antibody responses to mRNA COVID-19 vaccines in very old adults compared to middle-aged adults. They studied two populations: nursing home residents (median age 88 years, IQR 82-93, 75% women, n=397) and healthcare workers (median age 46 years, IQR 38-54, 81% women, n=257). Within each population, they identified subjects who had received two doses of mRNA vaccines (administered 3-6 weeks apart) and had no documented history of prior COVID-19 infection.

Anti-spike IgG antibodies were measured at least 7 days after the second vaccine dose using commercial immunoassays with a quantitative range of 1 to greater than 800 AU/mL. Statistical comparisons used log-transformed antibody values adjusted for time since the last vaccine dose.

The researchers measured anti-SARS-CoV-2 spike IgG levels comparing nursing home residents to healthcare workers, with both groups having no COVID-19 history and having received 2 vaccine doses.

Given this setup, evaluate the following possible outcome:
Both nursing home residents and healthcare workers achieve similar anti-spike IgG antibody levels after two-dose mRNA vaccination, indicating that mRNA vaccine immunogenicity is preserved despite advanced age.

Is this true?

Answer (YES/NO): NO